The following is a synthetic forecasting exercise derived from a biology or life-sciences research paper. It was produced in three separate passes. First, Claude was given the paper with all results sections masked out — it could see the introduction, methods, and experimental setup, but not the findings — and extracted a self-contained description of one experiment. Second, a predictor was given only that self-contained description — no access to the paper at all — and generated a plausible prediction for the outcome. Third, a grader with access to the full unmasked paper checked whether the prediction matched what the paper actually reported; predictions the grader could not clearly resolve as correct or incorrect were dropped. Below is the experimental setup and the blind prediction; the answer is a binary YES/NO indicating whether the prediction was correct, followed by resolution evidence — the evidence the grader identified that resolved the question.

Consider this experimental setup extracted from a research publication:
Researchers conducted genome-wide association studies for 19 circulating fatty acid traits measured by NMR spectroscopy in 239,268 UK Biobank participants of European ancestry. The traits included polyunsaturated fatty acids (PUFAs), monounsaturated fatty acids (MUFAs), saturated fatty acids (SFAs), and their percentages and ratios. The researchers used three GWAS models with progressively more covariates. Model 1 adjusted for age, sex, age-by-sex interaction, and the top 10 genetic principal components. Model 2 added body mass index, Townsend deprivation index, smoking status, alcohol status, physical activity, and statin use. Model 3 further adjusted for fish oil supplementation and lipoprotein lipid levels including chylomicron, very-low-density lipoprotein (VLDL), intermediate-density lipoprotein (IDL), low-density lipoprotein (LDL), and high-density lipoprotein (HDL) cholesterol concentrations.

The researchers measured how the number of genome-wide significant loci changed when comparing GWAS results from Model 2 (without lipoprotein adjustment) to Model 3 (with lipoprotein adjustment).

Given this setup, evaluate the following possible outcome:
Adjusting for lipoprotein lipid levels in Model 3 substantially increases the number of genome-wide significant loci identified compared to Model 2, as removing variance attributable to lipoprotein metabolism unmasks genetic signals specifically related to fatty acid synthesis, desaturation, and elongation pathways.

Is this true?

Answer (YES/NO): NO